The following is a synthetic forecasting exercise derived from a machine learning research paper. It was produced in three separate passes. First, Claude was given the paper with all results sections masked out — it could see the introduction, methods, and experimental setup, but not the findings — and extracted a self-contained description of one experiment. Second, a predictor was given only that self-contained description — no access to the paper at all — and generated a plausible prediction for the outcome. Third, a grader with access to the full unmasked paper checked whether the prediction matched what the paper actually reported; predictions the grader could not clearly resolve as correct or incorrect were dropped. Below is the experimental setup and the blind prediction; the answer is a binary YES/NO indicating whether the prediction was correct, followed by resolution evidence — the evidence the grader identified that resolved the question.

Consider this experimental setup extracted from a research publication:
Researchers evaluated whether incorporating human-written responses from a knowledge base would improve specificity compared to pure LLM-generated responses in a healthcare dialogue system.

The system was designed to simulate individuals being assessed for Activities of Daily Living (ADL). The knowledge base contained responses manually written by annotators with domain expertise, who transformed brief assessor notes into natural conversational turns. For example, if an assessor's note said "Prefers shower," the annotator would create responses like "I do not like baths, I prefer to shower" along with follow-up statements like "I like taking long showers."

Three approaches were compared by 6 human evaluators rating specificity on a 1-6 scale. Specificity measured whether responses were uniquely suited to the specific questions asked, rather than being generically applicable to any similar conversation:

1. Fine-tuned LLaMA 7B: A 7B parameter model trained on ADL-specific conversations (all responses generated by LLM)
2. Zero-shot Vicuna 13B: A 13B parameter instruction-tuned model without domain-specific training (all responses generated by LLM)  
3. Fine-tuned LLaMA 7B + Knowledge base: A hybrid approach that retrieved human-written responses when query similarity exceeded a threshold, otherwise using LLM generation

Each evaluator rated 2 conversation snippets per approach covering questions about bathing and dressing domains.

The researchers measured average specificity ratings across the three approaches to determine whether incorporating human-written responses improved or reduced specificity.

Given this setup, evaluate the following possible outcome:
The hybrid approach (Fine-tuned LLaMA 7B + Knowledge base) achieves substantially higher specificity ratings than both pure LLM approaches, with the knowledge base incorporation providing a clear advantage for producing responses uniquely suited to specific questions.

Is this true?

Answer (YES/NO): NO